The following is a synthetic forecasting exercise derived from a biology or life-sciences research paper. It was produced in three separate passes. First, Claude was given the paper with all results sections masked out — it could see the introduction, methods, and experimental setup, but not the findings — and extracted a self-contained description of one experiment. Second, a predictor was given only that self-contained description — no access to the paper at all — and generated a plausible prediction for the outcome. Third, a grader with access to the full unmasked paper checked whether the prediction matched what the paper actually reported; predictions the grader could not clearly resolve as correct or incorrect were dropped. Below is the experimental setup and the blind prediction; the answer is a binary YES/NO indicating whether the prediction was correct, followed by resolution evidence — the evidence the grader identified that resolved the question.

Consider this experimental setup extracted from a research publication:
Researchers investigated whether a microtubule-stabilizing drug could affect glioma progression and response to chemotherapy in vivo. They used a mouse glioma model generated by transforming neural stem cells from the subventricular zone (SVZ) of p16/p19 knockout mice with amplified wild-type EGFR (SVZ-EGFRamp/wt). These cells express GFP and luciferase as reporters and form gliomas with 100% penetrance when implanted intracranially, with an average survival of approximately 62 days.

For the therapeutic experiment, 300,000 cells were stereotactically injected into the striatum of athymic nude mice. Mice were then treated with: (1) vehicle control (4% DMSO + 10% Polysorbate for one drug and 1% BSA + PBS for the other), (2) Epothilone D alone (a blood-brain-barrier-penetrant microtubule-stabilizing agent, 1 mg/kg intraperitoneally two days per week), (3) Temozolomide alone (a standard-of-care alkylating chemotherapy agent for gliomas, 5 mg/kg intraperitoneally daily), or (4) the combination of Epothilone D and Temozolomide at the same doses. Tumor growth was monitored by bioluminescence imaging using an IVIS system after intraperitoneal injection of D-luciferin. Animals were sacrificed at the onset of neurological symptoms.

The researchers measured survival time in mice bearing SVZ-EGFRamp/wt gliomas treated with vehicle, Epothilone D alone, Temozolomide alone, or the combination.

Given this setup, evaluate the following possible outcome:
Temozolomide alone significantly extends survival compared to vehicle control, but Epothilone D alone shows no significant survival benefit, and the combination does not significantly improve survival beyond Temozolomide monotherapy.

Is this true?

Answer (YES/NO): NO